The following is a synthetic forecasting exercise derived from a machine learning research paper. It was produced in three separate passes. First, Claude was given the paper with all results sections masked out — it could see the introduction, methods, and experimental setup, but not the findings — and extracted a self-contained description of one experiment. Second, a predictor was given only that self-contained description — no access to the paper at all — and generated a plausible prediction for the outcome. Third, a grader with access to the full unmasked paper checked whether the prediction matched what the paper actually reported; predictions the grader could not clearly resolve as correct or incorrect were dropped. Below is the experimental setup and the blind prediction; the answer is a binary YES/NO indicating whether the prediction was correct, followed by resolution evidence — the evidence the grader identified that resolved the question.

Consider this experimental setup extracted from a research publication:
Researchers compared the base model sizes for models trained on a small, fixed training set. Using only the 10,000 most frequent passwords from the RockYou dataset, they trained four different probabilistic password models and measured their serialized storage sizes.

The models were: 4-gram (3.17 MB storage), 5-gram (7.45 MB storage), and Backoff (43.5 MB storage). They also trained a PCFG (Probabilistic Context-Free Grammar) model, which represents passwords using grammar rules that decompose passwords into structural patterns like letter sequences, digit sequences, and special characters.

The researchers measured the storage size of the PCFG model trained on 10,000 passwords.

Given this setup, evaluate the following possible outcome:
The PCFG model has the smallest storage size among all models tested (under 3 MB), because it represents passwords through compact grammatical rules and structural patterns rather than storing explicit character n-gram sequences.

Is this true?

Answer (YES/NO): YES